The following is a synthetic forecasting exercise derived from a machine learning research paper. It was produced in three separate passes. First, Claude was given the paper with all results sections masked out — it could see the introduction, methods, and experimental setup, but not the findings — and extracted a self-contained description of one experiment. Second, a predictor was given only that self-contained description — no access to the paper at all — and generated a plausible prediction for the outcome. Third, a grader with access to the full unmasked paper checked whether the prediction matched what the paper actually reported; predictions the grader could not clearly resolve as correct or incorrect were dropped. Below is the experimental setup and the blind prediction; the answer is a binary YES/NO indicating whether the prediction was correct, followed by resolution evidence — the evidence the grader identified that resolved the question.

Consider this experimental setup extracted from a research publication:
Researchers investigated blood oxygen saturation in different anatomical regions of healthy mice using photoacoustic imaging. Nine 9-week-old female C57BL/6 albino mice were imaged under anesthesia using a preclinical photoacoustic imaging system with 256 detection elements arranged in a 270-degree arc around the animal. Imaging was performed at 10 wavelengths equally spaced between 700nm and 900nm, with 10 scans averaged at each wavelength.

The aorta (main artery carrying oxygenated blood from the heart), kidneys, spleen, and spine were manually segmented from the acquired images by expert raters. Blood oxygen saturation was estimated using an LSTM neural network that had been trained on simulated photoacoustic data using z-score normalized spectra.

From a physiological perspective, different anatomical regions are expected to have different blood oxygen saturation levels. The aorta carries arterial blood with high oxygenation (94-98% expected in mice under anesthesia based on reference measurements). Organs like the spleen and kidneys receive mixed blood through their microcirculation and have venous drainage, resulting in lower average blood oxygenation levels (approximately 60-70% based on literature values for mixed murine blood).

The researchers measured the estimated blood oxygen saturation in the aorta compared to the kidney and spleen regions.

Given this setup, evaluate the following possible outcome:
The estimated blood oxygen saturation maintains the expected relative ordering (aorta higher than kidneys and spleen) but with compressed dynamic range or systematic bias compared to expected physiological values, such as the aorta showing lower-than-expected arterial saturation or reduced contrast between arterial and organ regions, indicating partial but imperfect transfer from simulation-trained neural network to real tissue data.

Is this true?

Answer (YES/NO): YES